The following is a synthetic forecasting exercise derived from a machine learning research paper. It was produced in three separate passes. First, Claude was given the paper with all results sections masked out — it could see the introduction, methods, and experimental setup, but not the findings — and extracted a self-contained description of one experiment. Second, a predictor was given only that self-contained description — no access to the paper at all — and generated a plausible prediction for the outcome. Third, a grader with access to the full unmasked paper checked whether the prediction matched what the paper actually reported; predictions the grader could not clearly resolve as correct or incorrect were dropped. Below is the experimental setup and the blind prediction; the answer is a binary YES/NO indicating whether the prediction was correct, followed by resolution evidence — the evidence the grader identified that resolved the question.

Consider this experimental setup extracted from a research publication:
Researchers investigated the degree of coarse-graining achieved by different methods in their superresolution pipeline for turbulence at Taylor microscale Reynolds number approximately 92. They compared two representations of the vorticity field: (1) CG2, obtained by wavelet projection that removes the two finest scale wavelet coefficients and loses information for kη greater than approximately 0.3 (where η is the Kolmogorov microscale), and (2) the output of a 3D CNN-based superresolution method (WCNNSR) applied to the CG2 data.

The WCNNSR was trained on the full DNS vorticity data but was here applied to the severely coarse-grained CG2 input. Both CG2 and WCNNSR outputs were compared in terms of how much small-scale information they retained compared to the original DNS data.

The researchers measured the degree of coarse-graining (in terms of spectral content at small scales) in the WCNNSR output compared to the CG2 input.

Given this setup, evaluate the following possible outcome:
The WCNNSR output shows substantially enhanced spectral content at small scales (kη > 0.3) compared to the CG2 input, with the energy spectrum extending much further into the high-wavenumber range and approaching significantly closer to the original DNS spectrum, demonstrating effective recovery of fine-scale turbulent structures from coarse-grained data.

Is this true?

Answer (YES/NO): NO